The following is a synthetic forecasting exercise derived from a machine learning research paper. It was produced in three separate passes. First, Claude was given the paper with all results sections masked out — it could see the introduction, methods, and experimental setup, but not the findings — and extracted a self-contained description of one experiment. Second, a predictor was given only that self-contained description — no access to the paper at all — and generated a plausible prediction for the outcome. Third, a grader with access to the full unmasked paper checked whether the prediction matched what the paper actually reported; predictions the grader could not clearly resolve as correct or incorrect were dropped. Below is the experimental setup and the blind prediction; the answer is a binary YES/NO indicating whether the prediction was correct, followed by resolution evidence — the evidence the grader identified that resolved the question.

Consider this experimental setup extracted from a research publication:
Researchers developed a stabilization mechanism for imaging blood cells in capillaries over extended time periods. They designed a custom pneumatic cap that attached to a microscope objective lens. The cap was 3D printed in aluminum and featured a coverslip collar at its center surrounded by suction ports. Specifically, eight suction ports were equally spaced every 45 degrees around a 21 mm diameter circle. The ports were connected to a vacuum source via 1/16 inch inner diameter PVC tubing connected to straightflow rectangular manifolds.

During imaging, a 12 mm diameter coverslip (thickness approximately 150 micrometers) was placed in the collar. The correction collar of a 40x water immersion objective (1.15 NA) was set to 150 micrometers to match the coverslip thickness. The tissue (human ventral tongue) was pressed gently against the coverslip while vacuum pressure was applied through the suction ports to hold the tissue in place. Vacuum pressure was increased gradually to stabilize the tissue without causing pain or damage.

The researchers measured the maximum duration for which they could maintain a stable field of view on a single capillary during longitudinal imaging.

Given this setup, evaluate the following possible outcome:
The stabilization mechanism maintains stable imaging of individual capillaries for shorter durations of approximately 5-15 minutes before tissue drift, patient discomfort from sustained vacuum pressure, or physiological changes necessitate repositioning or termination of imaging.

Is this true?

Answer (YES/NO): YES